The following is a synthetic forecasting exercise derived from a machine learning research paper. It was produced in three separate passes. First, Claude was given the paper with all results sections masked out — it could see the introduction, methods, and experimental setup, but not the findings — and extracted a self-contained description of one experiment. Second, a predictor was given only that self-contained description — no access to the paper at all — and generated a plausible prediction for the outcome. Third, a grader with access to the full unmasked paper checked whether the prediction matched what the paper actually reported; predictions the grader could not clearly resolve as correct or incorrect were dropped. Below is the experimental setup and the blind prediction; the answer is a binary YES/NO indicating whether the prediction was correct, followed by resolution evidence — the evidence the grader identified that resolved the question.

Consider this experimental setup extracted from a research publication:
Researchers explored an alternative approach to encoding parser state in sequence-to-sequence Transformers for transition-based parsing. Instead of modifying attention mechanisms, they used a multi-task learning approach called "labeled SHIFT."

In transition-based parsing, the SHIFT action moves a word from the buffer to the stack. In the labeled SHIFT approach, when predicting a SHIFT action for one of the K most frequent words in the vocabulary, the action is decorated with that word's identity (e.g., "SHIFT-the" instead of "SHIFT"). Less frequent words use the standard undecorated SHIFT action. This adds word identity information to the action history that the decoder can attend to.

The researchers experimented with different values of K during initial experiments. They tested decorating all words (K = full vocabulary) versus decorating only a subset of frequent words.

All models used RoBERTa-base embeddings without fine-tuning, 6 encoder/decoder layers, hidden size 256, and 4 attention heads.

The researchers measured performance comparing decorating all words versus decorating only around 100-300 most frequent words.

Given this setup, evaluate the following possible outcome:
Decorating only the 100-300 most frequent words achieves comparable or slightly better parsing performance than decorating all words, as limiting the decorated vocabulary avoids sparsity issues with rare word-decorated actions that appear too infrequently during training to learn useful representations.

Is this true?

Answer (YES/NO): NO